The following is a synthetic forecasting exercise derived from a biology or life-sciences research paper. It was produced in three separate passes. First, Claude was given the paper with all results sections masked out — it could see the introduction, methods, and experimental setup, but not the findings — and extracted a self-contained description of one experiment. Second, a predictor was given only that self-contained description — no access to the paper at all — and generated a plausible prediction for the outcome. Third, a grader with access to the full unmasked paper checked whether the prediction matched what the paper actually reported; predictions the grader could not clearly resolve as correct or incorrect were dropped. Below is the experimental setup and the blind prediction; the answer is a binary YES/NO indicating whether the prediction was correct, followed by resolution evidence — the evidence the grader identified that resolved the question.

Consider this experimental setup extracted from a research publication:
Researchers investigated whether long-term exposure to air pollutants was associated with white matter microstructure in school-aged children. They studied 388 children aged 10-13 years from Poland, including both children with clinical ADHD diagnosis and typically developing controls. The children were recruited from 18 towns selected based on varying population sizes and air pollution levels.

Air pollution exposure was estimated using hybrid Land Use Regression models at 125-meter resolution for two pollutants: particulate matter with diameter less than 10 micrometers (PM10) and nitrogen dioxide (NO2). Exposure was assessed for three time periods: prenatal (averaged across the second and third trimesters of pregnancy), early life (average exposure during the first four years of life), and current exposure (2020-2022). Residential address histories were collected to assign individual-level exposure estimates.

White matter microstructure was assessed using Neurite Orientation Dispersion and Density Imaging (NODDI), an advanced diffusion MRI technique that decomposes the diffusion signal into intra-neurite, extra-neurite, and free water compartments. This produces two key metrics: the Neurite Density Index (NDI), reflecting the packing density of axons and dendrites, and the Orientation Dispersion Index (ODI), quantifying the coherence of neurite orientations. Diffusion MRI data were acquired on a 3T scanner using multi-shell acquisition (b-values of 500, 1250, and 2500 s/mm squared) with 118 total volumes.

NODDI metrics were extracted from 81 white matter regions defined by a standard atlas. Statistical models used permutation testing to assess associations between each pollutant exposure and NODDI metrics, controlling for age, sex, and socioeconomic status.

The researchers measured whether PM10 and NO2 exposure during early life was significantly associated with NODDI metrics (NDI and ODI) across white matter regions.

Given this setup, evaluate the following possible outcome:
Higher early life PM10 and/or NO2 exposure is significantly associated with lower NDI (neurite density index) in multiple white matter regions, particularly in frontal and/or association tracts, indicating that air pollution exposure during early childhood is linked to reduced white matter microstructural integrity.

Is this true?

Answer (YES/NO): NO